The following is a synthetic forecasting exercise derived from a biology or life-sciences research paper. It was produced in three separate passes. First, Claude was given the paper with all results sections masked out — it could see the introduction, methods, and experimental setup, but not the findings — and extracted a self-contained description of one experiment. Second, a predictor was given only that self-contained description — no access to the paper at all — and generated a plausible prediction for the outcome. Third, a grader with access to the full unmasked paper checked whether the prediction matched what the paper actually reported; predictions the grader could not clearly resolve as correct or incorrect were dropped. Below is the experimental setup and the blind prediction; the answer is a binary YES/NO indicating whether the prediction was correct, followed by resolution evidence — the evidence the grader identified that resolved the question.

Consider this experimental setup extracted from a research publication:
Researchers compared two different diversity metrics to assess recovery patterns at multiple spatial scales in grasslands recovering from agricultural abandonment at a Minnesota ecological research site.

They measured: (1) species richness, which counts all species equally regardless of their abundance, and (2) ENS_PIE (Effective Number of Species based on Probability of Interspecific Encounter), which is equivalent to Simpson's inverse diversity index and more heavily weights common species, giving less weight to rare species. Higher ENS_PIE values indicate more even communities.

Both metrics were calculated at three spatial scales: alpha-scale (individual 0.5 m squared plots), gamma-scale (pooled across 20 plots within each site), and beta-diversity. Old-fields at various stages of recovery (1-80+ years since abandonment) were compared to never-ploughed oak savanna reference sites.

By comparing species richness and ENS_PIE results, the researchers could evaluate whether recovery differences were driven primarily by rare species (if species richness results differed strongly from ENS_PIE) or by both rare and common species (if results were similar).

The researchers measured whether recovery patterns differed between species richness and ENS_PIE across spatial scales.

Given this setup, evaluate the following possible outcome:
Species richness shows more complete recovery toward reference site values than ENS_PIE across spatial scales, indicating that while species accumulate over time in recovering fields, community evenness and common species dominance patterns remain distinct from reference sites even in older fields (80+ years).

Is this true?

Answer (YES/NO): YES